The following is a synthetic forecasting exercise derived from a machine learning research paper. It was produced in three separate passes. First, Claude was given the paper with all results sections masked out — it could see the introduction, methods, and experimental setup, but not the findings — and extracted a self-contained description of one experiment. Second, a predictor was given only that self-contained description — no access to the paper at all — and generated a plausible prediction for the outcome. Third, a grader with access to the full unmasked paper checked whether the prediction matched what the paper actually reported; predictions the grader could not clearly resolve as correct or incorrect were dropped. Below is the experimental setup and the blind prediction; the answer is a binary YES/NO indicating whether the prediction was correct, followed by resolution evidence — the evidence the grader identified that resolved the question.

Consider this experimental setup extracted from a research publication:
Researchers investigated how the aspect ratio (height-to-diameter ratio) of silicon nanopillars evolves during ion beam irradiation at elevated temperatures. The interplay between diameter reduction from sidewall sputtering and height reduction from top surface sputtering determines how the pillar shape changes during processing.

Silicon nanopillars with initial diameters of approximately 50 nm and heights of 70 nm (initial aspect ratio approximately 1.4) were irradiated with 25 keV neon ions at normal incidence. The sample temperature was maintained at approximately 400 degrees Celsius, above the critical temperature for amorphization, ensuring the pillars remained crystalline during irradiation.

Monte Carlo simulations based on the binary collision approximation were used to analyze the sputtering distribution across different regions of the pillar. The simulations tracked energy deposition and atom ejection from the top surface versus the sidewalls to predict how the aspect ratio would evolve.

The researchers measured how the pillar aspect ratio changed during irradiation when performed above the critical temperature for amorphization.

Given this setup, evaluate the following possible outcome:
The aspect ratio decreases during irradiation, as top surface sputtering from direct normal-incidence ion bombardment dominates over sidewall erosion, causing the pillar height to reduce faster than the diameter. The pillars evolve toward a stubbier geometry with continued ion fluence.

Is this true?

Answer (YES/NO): NO